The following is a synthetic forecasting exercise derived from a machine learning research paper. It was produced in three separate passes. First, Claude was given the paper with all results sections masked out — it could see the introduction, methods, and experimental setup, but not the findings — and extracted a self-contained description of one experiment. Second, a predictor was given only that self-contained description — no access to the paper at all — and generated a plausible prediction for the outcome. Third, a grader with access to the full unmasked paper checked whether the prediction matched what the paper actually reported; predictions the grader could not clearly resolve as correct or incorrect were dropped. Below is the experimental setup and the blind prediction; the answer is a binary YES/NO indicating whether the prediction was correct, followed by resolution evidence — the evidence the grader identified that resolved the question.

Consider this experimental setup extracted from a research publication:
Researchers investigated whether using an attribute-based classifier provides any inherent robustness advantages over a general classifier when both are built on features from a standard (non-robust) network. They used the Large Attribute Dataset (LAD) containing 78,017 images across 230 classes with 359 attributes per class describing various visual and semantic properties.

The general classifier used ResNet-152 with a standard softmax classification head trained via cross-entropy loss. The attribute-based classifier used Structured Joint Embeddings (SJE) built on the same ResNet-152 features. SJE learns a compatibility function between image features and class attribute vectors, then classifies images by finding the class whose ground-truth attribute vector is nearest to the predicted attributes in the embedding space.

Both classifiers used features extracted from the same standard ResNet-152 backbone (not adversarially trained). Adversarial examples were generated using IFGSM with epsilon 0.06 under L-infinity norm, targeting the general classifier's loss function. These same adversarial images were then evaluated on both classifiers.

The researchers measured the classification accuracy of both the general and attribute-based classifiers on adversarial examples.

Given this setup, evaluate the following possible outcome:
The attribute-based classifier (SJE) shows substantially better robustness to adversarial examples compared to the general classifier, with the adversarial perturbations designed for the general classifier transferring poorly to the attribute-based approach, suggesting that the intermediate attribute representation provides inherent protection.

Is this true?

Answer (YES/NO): NO